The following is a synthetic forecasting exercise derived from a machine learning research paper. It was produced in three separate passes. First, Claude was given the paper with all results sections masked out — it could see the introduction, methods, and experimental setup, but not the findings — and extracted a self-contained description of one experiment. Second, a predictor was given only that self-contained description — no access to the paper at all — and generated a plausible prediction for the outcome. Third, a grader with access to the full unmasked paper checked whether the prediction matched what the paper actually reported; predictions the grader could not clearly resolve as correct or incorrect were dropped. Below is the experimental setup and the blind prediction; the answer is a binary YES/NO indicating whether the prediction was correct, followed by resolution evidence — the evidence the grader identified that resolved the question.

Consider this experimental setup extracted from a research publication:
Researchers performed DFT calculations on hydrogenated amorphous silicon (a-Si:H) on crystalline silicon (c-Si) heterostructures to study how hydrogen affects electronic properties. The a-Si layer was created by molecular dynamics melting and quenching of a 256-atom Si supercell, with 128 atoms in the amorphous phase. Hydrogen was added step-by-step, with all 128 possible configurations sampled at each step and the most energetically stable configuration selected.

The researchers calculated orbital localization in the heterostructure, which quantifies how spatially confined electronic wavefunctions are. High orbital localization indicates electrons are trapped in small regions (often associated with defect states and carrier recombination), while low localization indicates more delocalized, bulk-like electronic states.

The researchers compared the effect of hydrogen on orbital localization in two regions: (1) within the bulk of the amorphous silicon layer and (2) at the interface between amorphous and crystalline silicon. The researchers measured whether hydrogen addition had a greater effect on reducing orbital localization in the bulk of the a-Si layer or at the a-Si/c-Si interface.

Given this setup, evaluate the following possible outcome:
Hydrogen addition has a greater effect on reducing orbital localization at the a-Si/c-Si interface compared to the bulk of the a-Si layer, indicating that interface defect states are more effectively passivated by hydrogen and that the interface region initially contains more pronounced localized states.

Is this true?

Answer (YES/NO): NO